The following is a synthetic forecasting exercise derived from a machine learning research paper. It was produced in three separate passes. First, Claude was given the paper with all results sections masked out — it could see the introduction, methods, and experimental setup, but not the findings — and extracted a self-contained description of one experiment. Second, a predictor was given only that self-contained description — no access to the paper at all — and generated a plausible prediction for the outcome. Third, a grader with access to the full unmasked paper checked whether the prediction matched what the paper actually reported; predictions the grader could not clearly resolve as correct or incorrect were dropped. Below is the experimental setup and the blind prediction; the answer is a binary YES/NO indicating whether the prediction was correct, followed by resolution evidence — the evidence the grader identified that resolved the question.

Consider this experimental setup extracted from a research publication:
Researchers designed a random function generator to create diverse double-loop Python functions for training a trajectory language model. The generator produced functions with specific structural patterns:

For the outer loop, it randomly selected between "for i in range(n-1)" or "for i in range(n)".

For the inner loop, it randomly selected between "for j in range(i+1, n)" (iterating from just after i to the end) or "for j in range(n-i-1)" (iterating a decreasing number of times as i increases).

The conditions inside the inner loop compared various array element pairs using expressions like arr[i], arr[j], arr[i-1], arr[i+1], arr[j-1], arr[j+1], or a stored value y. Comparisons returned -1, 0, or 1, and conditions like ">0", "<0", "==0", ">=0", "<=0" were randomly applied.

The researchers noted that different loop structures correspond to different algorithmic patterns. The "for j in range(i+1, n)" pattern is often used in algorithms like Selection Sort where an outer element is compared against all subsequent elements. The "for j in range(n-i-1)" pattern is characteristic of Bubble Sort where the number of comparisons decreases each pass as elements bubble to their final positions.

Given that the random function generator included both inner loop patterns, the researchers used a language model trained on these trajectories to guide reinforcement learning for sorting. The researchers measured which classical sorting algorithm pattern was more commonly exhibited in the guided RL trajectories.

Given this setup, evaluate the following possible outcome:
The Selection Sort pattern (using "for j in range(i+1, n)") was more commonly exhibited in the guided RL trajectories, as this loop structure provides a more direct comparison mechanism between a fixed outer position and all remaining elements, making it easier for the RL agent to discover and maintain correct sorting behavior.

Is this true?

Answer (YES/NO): NO